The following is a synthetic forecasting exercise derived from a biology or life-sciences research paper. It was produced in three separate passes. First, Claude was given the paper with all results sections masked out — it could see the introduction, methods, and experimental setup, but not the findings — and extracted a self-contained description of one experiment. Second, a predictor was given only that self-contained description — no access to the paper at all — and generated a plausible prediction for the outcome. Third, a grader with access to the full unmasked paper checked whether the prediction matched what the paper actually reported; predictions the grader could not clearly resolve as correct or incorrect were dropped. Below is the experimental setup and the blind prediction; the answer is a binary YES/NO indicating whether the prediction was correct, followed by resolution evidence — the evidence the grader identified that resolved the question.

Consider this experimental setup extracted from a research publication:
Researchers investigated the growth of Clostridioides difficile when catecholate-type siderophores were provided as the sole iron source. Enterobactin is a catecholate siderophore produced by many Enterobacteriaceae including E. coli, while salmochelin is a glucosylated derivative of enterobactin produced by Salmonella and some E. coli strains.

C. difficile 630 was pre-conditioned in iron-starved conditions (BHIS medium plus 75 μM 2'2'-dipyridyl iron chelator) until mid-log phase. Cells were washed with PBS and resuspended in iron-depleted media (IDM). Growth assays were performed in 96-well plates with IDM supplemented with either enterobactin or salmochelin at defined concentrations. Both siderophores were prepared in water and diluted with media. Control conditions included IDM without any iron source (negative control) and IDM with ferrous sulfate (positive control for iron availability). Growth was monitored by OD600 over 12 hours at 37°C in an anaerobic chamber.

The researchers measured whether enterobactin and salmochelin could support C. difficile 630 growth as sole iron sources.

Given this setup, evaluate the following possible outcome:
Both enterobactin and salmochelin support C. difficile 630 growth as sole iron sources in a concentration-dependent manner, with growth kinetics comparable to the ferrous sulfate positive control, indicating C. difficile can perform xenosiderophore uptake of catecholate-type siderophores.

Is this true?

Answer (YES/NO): NO